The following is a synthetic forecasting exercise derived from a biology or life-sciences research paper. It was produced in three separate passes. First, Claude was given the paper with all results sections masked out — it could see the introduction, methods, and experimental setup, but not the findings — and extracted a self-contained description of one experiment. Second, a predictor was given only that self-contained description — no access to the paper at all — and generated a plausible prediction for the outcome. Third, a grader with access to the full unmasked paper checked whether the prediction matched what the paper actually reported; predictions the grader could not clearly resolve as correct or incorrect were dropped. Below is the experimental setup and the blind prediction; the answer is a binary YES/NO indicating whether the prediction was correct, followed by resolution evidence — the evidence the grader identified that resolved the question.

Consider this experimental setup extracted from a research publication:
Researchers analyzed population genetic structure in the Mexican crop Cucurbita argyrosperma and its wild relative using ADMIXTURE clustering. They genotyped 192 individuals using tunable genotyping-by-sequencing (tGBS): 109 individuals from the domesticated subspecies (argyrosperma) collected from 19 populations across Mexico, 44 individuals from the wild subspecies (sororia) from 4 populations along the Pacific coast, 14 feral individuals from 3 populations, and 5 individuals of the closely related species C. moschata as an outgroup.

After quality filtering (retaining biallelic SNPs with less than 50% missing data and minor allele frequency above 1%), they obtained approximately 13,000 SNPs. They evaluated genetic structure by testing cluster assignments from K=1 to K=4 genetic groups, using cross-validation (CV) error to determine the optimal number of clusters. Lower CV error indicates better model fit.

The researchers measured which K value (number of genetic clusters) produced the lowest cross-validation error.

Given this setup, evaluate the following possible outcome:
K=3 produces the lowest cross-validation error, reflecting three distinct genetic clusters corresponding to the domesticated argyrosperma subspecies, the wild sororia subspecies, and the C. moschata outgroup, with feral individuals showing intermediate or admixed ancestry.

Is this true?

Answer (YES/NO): NO